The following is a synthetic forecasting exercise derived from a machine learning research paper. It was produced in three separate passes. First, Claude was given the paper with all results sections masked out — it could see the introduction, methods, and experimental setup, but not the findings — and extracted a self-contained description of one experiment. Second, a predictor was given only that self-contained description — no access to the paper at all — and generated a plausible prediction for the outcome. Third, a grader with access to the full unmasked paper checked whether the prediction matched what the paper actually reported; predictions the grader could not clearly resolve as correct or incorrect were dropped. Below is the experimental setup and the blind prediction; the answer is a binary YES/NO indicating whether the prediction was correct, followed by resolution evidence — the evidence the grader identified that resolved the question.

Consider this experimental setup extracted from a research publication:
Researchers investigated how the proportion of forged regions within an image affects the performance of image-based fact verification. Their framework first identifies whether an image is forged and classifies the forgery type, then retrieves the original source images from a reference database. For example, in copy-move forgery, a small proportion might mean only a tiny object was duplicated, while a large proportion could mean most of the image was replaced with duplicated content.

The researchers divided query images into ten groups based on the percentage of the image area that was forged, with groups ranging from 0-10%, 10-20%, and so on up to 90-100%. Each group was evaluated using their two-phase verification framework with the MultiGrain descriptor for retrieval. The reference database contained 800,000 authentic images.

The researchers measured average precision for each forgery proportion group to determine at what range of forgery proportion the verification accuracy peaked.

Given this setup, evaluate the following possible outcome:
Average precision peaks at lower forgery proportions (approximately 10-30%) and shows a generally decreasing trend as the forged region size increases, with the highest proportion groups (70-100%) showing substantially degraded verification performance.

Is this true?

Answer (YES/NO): NO